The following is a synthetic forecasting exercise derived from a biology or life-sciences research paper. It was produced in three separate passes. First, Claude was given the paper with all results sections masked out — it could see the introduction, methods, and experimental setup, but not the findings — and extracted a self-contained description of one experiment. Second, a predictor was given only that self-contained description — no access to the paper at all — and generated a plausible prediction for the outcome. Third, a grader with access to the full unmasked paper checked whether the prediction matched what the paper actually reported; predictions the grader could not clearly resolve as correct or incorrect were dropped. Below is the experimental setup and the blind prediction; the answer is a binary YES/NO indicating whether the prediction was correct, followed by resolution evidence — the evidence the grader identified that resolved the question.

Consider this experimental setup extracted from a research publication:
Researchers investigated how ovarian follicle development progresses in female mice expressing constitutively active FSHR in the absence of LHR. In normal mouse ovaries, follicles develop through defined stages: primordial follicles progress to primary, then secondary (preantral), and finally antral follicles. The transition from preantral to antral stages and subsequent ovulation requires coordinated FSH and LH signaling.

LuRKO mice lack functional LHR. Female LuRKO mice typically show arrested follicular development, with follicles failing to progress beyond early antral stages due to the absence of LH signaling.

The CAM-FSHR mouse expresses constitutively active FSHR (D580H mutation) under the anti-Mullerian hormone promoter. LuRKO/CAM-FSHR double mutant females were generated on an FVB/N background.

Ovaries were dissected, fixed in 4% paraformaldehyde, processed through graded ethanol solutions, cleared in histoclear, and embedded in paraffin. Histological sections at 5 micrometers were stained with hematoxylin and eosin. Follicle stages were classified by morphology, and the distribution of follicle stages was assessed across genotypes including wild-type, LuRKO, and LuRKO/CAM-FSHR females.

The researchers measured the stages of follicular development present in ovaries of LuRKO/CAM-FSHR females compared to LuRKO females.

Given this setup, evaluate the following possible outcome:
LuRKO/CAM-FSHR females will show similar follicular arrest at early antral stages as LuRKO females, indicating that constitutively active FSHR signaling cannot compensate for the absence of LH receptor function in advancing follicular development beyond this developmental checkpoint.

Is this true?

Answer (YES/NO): NO